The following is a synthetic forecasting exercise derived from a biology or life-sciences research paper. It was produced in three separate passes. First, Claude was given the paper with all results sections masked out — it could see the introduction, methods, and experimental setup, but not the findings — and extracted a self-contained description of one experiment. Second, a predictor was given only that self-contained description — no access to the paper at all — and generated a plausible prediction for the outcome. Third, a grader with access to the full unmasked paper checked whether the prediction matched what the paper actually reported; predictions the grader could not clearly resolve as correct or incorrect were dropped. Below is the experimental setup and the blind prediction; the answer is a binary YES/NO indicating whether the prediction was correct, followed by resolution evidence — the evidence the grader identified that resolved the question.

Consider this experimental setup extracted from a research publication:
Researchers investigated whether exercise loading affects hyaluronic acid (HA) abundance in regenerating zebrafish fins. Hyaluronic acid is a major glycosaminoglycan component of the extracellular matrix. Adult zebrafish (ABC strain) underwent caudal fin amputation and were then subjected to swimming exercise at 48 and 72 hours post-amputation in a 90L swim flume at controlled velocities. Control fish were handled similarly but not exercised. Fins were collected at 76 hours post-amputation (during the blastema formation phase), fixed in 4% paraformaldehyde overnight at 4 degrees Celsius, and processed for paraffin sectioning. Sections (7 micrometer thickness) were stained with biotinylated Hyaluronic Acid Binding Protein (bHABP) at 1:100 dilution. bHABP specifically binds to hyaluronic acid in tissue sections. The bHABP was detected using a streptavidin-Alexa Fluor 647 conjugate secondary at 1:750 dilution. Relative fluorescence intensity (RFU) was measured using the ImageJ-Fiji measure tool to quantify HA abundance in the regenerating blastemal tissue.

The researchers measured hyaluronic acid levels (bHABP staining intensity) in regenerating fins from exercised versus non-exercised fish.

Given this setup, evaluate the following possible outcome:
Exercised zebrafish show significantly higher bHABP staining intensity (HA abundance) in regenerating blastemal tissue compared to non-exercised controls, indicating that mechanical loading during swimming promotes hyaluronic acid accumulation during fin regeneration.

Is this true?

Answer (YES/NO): NO